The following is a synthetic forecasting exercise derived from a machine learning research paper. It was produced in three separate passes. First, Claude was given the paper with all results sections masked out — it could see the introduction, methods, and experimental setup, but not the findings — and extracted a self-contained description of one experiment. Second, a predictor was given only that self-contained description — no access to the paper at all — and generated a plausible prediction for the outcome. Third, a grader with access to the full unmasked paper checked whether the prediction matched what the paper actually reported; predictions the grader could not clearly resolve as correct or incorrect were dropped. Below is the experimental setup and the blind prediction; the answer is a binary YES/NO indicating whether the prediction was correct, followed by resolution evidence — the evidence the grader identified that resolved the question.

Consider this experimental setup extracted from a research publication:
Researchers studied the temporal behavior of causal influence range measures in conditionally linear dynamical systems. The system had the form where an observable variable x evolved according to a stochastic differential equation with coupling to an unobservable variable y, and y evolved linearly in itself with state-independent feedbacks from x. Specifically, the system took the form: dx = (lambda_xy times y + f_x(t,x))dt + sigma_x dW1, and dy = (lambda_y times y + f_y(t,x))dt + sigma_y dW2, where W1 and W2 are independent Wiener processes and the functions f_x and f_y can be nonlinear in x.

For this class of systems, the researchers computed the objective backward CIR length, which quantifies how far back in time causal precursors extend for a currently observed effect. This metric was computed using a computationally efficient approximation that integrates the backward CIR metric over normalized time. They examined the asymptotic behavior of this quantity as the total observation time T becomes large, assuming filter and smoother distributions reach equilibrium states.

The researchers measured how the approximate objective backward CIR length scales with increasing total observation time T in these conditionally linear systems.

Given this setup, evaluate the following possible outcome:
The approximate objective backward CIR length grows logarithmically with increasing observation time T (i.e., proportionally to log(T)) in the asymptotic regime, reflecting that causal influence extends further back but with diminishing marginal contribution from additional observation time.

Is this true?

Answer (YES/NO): NO